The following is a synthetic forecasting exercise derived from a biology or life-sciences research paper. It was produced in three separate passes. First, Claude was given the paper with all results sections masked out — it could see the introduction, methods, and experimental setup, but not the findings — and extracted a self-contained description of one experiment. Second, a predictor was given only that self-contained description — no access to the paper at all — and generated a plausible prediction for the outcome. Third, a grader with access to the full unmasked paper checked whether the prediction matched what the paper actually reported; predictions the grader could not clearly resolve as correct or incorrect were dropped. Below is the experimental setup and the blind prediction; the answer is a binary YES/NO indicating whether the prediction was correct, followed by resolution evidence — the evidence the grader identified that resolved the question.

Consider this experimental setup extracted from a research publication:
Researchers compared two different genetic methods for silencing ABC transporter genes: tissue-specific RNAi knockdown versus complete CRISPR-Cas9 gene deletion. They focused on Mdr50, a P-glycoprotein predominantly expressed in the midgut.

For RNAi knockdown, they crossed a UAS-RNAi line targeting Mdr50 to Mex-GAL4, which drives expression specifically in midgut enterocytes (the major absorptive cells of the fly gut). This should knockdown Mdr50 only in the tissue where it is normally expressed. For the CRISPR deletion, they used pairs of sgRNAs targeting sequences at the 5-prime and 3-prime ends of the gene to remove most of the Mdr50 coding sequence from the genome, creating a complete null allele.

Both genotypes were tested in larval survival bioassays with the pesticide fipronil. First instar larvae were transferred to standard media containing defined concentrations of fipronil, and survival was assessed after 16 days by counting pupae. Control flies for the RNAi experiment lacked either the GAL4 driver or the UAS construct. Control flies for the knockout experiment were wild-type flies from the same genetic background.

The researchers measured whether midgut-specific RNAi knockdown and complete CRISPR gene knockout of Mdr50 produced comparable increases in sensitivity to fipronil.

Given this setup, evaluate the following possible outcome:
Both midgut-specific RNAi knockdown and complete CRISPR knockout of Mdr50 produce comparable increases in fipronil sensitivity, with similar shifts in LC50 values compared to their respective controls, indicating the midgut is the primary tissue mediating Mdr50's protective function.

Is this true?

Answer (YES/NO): NO